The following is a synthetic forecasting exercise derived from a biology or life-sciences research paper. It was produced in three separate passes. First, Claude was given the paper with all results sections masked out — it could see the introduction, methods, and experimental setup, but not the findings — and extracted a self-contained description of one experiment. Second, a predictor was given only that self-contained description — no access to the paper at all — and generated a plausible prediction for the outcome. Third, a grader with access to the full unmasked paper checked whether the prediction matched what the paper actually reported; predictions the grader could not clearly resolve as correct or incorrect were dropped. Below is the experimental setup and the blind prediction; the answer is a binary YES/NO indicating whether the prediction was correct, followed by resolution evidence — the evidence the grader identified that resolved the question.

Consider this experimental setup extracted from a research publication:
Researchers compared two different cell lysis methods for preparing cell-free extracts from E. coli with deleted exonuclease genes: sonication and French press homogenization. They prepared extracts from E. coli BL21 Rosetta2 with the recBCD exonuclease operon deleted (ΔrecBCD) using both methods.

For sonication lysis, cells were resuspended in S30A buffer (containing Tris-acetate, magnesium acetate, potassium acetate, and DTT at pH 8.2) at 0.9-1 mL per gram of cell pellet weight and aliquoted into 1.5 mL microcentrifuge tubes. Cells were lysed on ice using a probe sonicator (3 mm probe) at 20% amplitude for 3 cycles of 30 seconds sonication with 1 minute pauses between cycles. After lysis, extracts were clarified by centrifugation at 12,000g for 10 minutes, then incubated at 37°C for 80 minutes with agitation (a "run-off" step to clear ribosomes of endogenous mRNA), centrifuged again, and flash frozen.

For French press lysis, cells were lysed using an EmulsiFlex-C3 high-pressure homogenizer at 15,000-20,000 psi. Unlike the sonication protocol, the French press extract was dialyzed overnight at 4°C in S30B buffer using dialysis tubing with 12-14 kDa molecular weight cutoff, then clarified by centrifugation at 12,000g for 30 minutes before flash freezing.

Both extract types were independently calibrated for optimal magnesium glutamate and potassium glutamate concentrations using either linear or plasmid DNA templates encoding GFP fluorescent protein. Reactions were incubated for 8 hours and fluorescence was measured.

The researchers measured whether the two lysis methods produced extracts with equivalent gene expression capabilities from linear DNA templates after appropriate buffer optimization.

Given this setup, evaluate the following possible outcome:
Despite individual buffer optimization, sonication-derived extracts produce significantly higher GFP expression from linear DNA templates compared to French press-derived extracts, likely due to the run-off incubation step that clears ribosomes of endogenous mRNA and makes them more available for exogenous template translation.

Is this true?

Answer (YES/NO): NO